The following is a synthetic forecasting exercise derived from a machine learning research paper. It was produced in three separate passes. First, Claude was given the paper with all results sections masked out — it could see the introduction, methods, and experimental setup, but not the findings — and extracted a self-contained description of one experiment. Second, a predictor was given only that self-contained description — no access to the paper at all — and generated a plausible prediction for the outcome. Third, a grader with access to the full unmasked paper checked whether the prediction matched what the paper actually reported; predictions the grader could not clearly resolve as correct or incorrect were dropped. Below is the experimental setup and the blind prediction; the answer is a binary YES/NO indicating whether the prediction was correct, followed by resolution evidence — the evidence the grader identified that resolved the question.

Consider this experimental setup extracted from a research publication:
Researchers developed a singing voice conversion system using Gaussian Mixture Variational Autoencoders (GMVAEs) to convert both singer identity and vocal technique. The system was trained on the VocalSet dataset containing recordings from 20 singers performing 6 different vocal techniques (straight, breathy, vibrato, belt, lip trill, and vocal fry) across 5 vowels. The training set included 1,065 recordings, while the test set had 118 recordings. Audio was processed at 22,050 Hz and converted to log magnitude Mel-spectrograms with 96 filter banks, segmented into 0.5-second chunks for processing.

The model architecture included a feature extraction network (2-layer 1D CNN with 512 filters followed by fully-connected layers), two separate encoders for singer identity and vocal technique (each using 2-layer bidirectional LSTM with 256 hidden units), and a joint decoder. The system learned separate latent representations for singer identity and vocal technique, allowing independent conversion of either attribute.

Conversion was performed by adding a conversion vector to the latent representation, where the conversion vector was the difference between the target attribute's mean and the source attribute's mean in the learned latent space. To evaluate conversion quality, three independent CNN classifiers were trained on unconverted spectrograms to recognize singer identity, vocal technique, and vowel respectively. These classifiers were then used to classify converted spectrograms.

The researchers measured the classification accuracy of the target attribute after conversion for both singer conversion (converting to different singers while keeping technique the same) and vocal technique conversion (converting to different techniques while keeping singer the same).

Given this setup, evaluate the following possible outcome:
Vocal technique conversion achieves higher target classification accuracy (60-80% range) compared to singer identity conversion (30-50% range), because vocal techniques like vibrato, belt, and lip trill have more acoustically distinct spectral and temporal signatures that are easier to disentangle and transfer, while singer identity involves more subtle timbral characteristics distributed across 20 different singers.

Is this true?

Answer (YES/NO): NO